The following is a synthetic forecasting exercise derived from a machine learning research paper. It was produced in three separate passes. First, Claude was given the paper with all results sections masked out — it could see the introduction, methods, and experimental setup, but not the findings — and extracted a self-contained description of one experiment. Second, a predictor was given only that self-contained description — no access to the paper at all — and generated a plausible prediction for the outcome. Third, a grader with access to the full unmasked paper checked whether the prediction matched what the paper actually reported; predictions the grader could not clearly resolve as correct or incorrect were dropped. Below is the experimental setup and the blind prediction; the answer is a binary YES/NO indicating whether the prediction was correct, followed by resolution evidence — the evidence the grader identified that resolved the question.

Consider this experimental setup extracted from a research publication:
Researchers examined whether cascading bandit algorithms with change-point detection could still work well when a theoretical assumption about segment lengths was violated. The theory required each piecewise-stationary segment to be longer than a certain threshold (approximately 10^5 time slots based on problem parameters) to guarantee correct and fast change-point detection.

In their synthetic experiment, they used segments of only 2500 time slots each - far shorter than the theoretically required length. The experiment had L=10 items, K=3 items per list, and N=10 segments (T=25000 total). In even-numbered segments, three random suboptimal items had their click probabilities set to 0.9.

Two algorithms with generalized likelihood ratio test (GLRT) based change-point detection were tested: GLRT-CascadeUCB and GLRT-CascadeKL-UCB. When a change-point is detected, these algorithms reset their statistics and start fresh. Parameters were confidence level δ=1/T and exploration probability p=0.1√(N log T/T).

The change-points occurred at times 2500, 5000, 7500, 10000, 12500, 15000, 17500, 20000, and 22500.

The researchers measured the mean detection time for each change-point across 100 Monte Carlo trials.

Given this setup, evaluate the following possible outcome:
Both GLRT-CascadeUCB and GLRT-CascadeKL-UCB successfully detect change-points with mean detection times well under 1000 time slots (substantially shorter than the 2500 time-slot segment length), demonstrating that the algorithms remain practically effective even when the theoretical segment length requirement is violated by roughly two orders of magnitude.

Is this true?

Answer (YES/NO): YES